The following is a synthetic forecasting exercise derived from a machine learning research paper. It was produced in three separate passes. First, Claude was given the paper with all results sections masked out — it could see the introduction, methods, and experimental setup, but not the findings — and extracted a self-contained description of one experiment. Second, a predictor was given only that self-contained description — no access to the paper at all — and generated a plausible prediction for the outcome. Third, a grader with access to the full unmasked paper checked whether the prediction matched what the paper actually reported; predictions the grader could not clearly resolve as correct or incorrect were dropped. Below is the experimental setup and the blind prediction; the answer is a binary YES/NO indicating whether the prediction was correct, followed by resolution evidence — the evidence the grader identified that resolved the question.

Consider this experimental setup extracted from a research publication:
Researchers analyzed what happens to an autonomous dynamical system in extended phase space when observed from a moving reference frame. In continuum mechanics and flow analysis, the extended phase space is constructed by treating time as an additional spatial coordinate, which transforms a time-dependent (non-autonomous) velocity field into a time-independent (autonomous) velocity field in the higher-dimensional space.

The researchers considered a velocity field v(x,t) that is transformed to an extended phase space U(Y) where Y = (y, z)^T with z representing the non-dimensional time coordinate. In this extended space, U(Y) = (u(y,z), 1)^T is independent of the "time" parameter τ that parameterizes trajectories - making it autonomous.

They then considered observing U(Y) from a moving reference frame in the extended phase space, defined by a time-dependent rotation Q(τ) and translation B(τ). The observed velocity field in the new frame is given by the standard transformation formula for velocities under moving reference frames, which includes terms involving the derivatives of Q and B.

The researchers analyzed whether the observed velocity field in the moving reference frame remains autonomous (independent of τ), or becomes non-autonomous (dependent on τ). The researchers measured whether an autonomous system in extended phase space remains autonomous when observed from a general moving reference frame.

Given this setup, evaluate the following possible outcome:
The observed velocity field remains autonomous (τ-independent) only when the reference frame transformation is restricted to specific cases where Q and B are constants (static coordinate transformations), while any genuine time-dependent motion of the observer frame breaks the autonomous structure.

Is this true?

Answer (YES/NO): YES